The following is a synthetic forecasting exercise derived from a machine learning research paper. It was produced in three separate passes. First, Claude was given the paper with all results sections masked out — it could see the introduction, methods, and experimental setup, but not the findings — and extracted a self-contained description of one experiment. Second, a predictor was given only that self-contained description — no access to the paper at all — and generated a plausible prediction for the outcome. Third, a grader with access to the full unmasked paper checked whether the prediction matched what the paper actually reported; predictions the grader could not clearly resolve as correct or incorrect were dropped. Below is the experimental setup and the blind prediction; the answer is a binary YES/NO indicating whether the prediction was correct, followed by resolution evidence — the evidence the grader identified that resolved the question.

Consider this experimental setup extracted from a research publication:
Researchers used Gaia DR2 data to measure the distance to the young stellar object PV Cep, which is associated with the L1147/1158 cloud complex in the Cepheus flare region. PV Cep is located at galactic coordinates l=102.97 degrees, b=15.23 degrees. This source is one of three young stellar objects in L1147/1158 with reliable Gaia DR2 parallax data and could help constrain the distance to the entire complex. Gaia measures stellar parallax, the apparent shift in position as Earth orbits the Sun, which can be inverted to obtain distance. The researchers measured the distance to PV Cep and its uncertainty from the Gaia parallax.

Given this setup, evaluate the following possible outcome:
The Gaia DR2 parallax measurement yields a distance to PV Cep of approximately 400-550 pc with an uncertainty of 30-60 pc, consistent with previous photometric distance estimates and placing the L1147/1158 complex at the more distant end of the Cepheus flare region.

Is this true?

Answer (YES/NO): NO